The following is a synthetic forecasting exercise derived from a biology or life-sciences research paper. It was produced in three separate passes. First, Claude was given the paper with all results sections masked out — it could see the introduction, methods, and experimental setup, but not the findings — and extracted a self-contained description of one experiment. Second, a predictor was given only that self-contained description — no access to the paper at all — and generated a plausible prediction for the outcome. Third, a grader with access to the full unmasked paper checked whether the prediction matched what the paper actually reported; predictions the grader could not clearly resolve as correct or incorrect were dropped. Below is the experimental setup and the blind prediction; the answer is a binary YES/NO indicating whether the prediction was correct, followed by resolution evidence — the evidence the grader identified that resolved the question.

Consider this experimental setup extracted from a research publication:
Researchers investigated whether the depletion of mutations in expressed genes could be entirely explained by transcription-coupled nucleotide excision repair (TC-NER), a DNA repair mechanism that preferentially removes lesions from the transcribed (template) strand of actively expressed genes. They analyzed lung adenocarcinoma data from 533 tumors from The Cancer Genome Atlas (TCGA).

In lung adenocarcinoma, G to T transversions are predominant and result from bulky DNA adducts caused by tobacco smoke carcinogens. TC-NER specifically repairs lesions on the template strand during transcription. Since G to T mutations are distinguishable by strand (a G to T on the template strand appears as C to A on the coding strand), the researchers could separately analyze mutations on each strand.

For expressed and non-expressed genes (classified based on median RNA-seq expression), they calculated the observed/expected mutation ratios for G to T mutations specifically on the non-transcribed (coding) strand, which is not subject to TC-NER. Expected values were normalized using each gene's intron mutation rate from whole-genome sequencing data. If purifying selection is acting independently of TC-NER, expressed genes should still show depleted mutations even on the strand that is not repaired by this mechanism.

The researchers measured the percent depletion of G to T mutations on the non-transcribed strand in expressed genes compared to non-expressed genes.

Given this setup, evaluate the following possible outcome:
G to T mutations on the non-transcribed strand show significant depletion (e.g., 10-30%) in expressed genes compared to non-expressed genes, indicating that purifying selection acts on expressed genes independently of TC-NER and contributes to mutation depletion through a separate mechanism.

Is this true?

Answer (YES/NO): NO